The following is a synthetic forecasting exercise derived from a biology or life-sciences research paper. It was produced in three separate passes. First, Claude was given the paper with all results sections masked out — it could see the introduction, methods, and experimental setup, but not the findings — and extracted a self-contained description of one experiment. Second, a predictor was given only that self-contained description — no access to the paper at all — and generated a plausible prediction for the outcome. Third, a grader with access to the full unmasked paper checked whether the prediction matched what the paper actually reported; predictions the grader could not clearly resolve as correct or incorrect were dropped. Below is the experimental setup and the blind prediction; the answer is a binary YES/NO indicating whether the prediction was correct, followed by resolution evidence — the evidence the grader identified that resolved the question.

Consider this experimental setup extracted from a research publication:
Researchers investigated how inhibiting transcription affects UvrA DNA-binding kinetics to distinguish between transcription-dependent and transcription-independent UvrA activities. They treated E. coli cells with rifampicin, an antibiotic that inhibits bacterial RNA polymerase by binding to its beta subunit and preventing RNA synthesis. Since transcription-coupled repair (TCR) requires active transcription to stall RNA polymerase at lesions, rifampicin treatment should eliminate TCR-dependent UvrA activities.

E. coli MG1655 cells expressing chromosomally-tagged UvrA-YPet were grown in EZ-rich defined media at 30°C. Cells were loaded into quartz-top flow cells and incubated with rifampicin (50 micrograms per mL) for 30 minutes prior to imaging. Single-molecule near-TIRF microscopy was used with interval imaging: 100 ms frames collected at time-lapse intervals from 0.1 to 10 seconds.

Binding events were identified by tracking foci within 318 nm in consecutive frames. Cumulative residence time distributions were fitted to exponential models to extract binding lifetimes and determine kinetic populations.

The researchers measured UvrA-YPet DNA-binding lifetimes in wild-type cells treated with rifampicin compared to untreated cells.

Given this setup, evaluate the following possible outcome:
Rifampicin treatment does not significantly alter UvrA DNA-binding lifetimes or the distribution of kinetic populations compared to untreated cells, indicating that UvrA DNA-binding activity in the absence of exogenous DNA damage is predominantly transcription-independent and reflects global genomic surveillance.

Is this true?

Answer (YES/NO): NO